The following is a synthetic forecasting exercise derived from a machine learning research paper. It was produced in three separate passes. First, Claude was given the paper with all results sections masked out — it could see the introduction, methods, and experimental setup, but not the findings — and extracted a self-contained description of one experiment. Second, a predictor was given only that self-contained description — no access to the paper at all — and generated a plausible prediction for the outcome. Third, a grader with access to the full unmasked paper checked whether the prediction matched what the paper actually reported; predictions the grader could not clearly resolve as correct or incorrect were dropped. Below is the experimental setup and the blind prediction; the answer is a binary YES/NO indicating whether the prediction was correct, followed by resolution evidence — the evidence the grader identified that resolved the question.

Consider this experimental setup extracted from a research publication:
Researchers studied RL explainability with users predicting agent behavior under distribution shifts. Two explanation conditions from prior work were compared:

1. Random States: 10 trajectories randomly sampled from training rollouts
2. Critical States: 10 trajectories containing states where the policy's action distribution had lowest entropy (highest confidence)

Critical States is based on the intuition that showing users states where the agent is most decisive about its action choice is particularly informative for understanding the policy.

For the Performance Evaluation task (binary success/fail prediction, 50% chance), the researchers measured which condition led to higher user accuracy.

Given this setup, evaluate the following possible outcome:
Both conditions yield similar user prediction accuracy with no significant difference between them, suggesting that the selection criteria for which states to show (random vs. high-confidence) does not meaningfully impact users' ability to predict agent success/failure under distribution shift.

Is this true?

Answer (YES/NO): YES